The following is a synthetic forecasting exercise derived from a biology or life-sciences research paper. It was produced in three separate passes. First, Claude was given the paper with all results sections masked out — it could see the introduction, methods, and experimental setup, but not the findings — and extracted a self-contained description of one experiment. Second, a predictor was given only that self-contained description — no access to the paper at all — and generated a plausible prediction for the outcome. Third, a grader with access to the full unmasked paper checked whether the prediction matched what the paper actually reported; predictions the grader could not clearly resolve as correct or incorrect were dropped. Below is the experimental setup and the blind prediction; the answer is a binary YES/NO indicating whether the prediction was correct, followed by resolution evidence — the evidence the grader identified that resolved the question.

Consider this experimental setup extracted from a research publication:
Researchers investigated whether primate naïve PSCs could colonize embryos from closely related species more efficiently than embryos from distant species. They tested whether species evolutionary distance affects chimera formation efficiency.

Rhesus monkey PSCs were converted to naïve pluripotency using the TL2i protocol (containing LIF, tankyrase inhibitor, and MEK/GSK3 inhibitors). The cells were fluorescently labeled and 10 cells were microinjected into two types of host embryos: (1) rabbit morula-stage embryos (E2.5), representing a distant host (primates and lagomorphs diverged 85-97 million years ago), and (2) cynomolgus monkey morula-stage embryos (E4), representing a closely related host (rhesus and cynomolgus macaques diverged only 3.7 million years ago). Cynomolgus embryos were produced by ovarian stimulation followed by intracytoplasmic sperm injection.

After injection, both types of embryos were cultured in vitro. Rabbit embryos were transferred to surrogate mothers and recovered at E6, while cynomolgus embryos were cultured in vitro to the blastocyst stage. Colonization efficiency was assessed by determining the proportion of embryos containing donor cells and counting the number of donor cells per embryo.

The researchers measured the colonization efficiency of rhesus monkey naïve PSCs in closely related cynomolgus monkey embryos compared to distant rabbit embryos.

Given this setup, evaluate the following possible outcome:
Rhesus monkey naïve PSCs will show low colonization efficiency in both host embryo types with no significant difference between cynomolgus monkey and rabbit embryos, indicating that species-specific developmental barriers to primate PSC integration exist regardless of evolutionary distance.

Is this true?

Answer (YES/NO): YES